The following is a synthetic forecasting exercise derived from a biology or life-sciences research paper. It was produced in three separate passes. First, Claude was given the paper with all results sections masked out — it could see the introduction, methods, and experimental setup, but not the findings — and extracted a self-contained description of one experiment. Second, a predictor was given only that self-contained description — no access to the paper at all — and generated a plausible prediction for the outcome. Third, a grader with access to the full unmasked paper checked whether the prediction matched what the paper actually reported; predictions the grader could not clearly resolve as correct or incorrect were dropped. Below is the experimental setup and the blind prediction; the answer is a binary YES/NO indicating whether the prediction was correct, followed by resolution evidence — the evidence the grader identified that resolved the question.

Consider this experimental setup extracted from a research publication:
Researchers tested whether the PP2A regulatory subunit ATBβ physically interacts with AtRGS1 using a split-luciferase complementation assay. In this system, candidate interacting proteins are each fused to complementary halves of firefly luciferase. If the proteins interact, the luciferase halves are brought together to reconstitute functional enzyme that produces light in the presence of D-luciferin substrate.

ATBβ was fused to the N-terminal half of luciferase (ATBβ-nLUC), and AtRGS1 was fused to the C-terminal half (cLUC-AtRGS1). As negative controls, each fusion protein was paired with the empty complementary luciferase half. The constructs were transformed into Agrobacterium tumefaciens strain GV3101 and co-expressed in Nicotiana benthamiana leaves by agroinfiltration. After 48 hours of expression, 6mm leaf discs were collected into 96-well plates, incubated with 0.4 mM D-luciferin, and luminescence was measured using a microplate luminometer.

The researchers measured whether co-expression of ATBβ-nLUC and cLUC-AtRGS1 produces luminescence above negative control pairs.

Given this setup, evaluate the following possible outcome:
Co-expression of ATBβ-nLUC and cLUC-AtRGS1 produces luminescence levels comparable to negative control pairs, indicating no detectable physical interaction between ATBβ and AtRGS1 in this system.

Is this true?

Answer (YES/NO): YES